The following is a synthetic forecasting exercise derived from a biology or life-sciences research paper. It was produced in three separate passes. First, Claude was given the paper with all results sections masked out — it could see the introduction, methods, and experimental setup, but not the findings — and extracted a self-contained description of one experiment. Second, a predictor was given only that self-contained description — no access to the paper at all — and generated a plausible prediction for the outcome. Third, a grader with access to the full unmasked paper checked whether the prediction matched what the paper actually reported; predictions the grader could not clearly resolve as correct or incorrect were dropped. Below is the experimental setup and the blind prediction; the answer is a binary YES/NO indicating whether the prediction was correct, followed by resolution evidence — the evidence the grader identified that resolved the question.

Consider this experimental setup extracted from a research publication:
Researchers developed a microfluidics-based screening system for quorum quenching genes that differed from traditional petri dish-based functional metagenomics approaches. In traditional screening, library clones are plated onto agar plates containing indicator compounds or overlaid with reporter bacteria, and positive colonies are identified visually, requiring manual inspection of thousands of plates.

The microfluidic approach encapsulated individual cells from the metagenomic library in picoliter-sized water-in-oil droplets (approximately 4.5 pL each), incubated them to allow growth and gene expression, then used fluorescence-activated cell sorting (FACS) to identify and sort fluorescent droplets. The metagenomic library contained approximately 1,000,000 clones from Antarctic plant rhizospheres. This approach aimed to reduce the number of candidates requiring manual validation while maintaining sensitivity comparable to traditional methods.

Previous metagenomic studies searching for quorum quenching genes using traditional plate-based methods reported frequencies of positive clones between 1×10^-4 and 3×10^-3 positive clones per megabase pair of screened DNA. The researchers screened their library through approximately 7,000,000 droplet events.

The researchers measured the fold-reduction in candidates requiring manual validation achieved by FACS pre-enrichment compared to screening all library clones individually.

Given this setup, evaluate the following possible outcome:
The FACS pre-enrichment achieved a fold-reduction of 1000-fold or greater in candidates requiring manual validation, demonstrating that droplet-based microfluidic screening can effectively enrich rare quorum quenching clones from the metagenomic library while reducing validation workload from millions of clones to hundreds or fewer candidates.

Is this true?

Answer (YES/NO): YES